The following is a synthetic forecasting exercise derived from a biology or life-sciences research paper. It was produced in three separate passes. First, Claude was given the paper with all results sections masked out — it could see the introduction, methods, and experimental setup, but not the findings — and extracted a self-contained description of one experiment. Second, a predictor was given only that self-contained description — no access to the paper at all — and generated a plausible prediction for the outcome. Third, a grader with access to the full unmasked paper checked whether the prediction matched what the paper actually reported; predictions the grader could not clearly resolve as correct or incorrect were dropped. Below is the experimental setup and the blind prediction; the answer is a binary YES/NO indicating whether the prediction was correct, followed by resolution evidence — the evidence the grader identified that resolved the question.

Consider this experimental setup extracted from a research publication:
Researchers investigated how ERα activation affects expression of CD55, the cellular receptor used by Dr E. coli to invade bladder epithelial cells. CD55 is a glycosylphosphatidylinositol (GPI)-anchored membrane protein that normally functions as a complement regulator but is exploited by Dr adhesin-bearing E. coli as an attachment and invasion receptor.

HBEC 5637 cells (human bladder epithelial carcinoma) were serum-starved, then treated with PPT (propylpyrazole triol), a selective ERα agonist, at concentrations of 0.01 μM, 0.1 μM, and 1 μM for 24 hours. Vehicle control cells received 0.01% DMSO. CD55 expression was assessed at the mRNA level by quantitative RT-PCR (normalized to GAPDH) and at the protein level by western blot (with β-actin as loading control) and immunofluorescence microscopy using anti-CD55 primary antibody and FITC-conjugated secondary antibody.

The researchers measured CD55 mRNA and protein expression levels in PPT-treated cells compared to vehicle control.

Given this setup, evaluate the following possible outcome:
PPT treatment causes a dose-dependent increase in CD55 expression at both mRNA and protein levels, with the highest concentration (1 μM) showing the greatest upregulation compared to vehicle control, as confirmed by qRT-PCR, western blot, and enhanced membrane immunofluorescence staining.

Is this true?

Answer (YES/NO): NO